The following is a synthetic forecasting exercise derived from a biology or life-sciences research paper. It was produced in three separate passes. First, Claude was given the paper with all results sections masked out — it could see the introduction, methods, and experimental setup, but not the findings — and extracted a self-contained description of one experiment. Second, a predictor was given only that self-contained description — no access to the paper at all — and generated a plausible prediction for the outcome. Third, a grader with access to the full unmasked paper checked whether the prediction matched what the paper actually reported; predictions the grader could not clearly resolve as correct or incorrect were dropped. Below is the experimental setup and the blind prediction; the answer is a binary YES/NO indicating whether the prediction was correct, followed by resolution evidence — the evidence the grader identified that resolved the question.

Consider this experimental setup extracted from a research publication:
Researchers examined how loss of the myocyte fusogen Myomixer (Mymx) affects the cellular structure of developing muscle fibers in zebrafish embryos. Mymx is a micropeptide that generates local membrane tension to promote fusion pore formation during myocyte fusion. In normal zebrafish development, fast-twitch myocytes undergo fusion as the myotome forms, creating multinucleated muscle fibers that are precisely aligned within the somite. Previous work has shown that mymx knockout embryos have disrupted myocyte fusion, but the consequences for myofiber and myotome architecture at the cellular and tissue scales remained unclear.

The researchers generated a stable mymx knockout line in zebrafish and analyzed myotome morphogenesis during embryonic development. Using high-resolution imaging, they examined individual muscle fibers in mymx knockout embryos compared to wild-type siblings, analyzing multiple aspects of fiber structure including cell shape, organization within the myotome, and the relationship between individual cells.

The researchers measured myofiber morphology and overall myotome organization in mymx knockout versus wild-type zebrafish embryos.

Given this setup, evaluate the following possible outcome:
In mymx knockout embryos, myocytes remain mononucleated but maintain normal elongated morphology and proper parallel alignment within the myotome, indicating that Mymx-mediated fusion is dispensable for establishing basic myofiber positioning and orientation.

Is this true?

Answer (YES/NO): NO